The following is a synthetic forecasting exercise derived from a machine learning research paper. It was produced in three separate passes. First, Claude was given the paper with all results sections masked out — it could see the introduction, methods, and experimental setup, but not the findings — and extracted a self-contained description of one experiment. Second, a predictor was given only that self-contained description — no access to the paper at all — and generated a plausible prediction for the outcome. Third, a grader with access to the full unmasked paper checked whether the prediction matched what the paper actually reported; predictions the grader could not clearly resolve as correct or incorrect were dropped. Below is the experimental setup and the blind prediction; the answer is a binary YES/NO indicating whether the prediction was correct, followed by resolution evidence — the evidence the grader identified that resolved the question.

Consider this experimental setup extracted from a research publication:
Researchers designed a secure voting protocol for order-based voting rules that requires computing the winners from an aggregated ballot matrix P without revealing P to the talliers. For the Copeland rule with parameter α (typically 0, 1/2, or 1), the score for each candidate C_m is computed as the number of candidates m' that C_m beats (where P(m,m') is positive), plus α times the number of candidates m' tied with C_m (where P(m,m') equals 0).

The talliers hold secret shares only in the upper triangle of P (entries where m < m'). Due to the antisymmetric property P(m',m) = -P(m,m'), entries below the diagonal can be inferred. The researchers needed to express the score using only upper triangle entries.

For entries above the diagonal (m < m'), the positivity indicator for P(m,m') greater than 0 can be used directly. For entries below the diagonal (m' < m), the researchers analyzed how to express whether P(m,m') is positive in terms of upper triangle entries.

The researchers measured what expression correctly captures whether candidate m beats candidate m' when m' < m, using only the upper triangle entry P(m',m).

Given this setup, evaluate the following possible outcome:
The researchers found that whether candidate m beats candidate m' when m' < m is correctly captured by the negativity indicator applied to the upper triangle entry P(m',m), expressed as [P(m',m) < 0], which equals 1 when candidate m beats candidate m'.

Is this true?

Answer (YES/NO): YES